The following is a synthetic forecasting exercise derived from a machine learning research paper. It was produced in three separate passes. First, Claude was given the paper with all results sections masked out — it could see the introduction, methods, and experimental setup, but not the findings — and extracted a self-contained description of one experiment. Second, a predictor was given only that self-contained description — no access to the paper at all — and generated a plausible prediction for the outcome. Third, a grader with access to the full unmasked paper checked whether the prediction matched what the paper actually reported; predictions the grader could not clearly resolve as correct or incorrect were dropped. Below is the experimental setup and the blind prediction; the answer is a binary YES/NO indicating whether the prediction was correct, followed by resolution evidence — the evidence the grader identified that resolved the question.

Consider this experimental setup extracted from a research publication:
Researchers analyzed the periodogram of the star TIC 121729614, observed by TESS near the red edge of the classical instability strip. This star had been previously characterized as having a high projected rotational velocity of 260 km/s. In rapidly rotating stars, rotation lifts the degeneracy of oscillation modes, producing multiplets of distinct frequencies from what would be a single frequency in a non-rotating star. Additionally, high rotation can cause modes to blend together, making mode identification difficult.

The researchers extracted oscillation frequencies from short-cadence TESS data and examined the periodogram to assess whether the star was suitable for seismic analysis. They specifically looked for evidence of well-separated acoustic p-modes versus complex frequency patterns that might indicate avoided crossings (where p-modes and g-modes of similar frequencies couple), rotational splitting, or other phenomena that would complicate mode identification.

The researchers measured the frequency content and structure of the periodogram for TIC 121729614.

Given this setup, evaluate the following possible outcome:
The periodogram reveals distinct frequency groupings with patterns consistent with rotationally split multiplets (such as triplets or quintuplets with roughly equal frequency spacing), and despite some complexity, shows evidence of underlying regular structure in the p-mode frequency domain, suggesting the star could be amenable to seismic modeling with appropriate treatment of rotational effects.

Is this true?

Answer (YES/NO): NO